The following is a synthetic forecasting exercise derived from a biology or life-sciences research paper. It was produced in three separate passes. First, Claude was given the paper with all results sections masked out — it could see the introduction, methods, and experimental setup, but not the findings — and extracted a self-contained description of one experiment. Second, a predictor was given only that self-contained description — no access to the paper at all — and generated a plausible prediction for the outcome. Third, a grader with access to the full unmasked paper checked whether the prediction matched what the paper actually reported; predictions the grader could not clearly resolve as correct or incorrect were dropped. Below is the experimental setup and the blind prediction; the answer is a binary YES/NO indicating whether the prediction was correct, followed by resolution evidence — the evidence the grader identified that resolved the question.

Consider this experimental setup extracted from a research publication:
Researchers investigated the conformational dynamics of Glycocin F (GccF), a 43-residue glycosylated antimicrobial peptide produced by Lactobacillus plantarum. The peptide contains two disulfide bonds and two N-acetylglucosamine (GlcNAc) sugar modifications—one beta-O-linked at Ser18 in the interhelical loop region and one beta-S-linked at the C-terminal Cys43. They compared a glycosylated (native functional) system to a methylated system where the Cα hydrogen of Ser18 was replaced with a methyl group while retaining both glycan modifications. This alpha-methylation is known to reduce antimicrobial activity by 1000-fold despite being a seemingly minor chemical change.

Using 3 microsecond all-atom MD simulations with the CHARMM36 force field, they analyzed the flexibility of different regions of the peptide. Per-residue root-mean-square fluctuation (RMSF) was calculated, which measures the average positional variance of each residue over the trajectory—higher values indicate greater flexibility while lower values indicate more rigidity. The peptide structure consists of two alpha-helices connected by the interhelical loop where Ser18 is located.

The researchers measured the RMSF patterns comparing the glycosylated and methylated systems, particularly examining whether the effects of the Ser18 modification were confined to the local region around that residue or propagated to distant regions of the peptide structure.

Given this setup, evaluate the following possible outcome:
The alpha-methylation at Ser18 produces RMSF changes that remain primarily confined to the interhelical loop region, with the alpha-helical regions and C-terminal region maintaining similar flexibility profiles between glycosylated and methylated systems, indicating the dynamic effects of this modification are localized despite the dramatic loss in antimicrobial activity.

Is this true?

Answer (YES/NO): NO